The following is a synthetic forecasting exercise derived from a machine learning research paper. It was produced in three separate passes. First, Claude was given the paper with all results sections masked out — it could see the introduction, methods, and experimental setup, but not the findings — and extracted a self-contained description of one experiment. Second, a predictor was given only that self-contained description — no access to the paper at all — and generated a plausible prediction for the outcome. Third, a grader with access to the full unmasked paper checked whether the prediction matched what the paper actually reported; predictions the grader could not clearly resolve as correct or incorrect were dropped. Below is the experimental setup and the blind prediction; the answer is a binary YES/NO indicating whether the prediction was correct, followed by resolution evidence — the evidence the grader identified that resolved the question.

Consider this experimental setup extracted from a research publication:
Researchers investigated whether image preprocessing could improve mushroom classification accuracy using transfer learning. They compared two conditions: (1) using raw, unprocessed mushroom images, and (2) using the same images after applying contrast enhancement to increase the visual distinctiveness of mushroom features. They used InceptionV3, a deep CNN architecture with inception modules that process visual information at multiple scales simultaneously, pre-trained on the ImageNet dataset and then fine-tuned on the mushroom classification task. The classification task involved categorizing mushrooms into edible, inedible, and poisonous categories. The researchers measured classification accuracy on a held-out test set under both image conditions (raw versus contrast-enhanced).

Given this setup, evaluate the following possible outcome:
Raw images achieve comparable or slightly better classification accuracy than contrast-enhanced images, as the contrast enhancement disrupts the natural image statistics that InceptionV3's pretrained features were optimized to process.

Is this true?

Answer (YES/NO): NO